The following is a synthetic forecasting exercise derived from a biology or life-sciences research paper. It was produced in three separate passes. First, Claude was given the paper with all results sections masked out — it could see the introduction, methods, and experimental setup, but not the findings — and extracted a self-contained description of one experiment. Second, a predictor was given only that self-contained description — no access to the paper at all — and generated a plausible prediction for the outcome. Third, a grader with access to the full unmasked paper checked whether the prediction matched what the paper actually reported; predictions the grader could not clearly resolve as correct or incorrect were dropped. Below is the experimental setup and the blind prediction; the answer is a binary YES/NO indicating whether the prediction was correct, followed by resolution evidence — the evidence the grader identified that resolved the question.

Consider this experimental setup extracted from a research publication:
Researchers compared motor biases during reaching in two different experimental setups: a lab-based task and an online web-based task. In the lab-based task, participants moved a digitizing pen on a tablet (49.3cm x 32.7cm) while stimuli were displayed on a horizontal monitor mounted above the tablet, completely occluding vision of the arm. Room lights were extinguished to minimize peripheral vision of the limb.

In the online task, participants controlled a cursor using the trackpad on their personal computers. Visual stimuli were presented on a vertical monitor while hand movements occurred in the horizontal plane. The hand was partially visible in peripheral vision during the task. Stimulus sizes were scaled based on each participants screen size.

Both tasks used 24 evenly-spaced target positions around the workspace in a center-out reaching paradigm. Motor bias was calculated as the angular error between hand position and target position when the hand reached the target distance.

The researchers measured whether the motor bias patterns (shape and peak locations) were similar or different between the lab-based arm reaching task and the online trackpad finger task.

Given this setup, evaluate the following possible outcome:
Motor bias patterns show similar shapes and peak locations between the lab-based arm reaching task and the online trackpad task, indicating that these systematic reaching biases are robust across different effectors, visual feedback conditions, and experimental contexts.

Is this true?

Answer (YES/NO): NO